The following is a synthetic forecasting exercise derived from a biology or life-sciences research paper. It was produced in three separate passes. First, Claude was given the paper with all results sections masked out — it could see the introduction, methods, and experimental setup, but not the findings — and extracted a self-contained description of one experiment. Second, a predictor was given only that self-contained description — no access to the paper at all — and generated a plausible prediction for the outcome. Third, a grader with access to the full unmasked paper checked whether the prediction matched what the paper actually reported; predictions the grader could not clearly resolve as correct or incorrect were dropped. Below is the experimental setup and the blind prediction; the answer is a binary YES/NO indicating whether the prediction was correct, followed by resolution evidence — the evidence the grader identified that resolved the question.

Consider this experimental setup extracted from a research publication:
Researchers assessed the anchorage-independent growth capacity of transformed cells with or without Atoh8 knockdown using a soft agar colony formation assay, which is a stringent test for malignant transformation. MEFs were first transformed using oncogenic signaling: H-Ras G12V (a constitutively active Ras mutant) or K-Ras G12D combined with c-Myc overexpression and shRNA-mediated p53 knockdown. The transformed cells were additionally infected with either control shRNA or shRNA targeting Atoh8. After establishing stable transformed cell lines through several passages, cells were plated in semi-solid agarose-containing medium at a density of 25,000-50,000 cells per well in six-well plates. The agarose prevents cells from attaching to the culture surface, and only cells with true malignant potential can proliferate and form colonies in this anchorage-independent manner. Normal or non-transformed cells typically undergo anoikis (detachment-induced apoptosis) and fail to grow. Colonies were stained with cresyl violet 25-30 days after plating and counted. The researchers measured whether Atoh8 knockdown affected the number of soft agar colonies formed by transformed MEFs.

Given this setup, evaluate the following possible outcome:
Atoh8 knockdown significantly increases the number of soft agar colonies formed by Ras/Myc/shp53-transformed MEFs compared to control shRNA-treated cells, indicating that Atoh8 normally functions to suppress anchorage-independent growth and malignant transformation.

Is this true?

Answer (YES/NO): YES